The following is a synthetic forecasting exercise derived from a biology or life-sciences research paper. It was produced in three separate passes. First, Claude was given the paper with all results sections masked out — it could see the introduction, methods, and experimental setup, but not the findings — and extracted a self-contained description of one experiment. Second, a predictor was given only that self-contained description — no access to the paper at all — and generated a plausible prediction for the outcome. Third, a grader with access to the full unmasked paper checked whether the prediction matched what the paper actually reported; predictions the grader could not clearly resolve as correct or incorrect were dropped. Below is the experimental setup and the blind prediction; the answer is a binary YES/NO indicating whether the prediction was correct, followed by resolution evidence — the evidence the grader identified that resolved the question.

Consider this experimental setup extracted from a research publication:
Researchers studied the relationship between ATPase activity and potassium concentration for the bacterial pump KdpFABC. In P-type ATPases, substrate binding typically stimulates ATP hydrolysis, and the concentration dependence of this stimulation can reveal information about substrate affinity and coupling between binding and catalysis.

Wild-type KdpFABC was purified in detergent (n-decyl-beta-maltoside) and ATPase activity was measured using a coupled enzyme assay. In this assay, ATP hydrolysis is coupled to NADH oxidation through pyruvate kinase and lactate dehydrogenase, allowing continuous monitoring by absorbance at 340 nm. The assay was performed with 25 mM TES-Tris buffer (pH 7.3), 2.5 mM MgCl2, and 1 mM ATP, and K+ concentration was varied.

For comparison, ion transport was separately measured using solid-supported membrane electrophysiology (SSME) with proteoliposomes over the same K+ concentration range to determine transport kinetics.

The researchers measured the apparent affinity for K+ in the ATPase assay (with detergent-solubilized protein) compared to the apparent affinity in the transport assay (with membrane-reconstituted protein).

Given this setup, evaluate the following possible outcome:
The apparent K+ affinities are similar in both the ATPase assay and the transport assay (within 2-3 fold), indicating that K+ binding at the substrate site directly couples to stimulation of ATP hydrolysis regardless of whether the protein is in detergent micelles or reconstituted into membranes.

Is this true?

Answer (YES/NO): YES